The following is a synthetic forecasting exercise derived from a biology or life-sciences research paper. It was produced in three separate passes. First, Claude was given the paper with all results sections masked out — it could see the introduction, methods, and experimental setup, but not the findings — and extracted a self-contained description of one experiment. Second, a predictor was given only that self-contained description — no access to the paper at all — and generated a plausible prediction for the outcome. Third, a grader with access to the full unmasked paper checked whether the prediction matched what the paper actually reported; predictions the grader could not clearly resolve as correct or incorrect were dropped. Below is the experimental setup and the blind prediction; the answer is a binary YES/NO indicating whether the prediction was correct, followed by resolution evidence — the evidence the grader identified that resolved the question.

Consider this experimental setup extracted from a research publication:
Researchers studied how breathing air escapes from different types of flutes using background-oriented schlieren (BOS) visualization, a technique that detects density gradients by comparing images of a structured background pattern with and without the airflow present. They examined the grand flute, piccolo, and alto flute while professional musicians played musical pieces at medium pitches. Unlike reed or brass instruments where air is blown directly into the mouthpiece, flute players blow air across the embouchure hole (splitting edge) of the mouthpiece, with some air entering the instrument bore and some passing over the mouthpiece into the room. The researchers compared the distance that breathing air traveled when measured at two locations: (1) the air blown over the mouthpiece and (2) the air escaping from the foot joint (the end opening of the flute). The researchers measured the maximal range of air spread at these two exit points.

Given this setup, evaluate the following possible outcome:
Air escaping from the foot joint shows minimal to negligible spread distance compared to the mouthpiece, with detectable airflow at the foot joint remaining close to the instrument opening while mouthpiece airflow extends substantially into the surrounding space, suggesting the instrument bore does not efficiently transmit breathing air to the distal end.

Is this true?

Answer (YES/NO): NO